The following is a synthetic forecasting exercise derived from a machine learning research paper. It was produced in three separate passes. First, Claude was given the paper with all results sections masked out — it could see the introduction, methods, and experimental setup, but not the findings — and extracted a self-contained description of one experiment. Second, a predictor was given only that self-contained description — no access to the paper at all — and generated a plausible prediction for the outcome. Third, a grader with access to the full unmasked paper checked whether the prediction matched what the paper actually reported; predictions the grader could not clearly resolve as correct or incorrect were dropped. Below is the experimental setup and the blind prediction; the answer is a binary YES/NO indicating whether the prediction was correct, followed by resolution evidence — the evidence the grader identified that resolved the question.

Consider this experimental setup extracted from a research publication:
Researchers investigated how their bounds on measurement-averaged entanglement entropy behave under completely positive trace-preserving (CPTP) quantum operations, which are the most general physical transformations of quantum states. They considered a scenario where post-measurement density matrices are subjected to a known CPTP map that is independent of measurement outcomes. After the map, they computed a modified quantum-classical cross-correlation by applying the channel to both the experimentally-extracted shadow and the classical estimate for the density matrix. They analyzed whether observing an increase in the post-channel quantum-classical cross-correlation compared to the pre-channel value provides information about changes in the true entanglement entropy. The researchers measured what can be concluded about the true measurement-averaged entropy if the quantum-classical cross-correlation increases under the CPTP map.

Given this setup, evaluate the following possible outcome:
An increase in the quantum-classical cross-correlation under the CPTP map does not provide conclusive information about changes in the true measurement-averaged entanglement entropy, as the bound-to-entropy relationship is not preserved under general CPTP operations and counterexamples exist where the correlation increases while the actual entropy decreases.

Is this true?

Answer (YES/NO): NO